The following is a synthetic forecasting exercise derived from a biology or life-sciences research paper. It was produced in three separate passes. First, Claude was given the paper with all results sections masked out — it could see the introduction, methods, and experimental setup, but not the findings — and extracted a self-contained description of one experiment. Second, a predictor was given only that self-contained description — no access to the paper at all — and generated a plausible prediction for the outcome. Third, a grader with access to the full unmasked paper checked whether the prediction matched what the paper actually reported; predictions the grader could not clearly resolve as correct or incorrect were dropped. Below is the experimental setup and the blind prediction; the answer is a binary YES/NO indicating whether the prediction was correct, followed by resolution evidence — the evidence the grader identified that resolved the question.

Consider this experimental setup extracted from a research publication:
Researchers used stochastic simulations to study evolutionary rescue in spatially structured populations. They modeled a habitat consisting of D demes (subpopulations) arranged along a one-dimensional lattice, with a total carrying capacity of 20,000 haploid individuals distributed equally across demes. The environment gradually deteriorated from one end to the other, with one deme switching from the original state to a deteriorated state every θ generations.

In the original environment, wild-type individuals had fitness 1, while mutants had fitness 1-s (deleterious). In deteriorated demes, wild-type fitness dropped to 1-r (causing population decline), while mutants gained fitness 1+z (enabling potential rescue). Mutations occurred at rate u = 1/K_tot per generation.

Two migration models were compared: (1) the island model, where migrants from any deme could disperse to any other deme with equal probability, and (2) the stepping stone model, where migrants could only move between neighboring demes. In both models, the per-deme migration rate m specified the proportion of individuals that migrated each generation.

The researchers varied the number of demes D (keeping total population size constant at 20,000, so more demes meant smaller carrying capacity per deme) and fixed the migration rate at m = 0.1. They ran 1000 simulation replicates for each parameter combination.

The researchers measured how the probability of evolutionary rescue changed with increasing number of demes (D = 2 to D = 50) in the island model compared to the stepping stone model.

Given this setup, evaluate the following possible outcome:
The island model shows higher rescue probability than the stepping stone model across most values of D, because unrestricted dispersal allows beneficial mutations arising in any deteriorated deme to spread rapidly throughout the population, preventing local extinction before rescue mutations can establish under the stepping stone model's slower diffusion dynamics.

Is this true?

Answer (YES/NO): NO